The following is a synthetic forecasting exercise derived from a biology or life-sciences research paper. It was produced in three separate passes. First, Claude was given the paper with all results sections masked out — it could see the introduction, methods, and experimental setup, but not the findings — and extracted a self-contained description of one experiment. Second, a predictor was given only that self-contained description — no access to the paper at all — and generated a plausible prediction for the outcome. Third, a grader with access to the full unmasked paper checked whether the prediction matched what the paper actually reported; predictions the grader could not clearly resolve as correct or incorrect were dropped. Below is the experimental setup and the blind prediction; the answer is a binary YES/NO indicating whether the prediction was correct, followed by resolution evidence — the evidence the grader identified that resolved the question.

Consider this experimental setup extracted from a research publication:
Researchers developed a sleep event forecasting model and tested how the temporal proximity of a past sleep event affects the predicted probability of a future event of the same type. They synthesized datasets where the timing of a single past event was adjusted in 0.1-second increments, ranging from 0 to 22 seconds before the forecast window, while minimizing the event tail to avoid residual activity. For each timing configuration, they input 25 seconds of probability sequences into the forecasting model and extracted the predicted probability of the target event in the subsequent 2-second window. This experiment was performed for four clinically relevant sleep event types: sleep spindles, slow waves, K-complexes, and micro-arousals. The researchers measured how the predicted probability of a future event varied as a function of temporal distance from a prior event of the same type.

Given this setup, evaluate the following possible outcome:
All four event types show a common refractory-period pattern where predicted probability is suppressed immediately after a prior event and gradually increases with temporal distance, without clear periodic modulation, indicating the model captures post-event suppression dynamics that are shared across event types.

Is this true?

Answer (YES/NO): NO